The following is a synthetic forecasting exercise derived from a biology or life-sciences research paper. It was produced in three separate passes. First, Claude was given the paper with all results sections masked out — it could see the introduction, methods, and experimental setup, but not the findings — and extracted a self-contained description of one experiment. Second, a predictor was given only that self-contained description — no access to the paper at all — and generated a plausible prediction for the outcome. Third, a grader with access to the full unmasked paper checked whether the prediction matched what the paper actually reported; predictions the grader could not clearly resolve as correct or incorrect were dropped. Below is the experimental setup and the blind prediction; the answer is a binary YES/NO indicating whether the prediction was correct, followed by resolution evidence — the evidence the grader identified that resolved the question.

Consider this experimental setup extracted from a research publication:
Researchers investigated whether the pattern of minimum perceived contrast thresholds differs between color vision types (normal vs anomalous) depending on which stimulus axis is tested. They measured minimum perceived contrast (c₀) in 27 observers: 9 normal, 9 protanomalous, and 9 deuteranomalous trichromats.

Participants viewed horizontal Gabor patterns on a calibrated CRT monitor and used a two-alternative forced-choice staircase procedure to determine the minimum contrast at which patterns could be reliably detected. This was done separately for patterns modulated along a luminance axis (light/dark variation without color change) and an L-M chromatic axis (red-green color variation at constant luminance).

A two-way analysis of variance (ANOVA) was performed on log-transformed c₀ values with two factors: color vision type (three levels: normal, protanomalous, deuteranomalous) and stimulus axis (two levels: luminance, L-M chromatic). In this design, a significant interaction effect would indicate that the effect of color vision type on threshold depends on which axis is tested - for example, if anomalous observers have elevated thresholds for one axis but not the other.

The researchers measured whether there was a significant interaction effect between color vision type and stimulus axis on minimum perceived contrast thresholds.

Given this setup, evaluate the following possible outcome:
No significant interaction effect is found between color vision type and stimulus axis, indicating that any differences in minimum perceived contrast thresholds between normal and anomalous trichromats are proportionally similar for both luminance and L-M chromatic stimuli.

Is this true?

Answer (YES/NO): NO